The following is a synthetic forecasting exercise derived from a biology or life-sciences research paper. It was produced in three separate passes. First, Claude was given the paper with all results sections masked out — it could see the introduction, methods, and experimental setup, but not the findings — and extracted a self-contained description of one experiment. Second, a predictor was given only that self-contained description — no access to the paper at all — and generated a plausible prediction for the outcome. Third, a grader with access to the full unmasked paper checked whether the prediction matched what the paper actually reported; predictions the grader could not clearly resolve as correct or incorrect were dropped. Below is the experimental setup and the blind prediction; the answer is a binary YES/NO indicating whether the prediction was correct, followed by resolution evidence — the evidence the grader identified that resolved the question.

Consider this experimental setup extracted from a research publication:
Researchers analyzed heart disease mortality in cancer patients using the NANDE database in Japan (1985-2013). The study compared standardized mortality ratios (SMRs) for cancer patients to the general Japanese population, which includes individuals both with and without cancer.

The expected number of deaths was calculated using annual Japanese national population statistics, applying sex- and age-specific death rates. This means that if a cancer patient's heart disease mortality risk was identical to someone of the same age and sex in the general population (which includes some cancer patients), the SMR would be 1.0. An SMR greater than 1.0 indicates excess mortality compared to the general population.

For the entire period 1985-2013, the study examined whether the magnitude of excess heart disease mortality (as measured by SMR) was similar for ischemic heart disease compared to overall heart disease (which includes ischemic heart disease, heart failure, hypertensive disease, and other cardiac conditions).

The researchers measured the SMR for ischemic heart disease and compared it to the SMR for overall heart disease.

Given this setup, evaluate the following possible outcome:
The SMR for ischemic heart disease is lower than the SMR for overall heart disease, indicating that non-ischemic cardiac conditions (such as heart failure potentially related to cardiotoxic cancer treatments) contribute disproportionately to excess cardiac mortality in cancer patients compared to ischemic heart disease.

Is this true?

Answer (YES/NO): NO